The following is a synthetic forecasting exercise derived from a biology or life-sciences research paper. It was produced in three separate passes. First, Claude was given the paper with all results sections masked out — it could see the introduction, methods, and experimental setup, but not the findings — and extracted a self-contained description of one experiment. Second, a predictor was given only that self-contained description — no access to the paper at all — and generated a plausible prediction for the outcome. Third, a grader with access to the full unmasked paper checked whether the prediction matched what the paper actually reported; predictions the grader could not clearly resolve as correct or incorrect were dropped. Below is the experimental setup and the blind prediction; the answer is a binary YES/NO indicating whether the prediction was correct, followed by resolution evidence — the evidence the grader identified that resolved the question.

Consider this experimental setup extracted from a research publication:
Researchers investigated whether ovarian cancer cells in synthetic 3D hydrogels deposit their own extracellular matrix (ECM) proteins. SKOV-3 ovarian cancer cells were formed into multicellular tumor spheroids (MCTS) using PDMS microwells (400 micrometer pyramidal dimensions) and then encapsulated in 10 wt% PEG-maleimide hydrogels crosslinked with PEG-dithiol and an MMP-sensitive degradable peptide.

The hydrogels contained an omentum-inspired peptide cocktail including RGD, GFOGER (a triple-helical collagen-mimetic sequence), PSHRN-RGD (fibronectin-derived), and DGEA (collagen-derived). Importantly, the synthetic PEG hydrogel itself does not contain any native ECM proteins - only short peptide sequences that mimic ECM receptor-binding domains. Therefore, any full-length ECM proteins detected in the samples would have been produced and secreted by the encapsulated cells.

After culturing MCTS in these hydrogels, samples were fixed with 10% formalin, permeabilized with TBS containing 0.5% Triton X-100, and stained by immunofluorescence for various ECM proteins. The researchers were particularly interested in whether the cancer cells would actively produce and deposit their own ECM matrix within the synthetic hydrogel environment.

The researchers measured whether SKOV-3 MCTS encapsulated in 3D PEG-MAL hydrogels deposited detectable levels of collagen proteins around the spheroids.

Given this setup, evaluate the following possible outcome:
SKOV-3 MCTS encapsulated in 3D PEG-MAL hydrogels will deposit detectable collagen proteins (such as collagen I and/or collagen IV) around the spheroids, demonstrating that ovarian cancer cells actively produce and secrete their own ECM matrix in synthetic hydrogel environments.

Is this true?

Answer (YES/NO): YES